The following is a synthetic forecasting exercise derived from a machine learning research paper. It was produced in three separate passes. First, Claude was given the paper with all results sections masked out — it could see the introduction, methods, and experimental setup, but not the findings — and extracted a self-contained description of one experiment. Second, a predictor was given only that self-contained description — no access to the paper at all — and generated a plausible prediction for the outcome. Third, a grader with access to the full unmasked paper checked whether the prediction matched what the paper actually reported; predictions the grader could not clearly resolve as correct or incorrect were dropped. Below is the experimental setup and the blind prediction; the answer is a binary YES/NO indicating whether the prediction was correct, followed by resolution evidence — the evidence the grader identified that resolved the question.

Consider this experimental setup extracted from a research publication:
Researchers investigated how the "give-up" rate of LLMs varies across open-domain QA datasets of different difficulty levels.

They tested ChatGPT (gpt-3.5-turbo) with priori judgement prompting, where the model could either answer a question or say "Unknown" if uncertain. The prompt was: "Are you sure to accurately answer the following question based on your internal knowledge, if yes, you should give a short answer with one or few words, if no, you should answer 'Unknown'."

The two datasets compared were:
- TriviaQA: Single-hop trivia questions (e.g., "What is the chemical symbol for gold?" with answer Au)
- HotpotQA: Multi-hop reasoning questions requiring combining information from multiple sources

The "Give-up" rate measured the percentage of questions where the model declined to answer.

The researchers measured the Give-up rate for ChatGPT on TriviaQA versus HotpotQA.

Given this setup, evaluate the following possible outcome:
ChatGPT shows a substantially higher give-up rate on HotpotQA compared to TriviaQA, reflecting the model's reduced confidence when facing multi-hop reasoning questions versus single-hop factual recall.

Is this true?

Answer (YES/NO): YES